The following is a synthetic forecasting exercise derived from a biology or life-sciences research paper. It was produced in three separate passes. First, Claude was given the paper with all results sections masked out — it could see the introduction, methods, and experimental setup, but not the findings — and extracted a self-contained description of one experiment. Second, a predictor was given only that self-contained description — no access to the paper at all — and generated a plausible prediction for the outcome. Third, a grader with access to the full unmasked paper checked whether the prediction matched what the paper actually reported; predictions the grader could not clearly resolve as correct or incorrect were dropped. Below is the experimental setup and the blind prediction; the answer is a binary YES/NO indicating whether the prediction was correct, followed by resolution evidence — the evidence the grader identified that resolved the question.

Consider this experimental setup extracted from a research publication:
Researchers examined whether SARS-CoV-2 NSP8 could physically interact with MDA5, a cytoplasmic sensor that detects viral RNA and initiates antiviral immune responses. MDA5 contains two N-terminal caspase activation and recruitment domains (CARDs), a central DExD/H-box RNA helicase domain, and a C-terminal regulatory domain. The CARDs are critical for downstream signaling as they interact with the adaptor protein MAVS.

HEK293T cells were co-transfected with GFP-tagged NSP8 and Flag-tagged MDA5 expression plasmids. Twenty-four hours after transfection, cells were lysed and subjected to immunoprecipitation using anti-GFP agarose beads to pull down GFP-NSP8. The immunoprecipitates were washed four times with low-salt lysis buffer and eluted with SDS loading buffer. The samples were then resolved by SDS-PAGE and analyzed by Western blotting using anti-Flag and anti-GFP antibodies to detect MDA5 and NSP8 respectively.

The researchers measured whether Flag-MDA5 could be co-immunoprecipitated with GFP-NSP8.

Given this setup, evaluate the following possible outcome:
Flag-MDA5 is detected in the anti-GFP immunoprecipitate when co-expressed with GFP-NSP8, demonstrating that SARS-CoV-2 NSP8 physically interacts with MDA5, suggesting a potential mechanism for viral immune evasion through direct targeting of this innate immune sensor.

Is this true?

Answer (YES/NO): YES